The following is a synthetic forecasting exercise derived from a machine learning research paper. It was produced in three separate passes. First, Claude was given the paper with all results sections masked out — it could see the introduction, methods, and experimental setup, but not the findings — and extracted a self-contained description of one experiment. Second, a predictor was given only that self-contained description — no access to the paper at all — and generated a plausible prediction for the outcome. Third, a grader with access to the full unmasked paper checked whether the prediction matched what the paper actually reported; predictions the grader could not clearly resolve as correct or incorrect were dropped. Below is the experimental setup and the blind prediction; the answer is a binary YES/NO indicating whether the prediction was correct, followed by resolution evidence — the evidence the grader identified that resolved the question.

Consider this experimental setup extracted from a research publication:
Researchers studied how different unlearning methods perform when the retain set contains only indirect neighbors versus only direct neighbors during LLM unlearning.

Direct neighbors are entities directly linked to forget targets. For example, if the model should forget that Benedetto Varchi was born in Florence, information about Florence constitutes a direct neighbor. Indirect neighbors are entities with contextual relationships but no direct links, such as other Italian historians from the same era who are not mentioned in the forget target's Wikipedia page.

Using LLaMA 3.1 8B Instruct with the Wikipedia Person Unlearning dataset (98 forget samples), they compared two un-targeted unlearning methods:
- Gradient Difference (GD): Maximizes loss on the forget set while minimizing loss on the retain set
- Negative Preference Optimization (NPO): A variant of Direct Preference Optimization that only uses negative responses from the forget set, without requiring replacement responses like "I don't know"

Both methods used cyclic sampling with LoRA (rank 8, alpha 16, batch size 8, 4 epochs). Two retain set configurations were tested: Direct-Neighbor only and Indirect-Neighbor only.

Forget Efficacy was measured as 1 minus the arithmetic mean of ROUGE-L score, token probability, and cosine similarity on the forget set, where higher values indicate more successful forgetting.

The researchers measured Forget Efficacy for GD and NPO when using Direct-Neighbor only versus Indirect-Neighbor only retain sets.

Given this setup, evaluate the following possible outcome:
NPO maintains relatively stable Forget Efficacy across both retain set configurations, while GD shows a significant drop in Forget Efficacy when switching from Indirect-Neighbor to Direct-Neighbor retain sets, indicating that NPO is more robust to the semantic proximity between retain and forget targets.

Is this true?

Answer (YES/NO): NO